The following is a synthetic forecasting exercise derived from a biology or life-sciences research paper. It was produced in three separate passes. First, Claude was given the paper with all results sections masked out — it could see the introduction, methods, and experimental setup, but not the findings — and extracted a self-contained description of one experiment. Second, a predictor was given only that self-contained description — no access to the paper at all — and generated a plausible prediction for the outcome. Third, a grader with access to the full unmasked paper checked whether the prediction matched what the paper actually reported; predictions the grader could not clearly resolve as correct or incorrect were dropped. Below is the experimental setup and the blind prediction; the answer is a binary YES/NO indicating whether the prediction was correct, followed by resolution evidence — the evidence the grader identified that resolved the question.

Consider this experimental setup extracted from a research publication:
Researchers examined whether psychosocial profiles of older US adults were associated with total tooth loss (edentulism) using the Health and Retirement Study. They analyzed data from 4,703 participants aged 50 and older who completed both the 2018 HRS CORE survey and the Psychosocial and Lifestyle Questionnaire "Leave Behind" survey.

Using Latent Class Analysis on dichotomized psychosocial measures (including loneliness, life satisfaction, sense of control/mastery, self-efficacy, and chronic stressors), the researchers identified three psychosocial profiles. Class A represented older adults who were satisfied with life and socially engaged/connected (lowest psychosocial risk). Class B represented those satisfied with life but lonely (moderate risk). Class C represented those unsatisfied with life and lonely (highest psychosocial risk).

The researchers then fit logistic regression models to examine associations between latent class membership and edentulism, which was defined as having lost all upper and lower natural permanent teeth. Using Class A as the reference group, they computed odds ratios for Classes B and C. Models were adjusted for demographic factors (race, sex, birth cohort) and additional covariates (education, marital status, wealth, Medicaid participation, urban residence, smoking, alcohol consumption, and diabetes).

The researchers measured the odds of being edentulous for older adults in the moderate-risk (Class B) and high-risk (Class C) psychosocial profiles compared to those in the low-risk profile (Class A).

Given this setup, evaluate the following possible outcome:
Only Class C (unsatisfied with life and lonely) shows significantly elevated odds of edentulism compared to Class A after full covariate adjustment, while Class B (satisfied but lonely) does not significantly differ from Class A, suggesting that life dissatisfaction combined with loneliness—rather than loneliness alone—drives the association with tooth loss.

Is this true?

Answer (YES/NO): NO